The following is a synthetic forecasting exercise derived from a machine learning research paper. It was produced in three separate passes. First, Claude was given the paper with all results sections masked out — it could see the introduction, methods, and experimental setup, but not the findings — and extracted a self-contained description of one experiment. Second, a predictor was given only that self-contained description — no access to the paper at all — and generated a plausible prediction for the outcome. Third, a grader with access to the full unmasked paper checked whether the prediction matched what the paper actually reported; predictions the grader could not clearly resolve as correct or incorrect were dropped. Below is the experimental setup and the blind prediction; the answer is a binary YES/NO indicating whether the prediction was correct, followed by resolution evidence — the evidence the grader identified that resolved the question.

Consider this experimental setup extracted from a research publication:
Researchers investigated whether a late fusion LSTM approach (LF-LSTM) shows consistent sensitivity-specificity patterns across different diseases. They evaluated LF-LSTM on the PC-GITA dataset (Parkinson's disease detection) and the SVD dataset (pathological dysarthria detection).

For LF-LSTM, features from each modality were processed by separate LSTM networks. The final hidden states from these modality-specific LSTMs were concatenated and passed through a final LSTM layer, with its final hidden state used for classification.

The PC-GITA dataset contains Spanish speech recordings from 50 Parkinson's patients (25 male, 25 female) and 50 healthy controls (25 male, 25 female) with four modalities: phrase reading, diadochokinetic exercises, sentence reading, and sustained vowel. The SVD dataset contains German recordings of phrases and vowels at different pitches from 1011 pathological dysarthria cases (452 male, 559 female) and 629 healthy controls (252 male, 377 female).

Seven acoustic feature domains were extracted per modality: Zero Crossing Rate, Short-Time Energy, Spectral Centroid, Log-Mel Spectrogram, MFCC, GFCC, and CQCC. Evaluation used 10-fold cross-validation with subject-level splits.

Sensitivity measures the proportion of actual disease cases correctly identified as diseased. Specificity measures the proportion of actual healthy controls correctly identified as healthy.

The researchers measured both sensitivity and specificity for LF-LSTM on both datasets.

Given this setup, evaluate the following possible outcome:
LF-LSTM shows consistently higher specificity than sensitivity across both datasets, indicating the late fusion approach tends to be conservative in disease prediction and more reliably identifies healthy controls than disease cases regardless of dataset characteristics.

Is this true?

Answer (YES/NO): NO